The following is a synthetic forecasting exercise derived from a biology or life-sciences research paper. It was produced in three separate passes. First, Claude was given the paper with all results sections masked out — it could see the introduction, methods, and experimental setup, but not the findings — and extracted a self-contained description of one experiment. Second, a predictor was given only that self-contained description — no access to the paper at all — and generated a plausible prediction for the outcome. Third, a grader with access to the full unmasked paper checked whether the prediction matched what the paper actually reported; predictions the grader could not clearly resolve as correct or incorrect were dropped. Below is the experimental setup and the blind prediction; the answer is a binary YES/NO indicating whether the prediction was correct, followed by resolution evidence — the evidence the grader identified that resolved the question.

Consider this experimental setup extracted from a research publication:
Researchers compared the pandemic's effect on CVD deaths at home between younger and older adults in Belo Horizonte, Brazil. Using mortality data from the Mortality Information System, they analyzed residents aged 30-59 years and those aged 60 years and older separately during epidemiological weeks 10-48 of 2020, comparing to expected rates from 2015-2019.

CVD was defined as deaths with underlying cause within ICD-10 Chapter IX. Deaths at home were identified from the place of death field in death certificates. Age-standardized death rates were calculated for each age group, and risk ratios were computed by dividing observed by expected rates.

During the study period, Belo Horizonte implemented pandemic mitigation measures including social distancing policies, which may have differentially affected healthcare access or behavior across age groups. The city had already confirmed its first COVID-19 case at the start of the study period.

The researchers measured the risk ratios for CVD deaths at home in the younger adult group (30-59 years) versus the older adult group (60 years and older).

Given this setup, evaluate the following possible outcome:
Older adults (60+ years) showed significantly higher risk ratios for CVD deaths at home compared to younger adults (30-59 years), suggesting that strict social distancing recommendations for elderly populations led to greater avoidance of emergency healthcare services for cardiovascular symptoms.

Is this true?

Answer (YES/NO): NO